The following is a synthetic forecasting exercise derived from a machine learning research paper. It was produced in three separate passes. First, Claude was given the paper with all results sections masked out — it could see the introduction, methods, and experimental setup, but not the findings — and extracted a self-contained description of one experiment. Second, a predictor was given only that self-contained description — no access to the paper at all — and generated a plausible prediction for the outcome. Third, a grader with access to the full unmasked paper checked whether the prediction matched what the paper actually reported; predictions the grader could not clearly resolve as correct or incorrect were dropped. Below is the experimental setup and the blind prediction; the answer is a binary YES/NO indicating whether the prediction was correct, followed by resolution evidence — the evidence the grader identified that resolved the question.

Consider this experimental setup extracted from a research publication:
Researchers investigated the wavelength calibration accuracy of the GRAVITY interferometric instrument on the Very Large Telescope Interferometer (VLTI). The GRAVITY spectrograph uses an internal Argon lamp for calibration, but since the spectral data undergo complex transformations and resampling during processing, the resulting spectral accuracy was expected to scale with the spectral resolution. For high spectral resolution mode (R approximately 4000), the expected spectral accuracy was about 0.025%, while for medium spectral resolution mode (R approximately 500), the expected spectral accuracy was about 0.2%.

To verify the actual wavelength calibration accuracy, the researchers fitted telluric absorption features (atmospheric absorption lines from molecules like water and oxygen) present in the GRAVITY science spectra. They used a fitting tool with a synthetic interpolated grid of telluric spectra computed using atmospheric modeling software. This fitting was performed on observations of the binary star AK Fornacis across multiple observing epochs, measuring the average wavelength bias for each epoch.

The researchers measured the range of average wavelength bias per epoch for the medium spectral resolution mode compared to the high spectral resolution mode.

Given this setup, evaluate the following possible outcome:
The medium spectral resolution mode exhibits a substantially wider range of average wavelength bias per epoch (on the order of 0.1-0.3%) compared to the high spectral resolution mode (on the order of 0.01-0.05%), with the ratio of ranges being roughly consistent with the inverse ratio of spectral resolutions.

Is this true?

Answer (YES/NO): NO